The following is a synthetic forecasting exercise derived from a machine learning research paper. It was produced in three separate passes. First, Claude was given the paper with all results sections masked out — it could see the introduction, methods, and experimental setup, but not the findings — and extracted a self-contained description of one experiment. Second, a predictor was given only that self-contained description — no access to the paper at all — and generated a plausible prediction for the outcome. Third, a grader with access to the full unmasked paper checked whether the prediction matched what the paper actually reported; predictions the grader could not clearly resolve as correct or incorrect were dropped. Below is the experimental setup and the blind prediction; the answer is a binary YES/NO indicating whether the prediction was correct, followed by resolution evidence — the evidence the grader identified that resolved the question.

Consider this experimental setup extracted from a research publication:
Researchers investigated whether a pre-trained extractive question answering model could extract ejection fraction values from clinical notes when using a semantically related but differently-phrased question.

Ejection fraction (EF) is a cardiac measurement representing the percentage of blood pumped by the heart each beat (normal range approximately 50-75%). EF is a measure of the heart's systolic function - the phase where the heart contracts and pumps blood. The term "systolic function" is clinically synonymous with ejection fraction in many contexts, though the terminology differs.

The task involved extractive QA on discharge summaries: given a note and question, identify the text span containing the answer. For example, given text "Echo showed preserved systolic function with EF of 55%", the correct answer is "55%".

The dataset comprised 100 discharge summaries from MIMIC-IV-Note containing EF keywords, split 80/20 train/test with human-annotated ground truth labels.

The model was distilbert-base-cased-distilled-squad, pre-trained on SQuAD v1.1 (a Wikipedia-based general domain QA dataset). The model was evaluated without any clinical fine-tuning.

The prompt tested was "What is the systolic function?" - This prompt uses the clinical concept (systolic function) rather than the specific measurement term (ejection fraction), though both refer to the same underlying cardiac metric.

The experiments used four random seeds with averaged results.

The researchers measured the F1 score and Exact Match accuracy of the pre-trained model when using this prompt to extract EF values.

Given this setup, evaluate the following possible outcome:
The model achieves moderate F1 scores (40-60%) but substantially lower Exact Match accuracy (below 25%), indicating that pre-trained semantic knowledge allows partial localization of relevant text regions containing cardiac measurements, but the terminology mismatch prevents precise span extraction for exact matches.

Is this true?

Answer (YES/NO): NO